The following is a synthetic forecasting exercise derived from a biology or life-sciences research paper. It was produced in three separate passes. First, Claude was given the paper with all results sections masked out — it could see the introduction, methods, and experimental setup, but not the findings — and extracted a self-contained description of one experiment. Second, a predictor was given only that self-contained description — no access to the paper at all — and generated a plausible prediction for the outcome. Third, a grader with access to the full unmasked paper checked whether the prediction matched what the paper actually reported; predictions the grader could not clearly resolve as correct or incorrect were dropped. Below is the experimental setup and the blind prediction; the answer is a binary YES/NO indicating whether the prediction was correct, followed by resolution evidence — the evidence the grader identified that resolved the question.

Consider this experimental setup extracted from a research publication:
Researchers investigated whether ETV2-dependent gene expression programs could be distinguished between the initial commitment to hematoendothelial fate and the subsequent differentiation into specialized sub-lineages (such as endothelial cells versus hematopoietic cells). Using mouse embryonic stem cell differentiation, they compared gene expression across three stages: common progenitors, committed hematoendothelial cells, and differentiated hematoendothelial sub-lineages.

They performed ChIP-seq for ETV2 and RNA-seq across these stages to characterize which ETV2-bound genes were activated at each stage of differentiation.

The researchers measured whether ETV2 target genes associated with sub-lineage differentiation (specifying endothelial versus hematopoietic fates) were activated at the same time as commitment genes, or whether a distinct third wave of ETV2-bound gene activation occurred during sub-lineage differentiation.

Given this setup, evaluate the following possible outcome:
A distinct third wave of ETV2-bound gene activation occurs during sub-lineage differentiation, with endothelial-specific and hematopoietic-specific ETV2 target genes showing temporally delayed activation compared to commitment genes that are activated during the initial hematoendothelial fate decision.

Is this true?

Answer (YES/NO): YES